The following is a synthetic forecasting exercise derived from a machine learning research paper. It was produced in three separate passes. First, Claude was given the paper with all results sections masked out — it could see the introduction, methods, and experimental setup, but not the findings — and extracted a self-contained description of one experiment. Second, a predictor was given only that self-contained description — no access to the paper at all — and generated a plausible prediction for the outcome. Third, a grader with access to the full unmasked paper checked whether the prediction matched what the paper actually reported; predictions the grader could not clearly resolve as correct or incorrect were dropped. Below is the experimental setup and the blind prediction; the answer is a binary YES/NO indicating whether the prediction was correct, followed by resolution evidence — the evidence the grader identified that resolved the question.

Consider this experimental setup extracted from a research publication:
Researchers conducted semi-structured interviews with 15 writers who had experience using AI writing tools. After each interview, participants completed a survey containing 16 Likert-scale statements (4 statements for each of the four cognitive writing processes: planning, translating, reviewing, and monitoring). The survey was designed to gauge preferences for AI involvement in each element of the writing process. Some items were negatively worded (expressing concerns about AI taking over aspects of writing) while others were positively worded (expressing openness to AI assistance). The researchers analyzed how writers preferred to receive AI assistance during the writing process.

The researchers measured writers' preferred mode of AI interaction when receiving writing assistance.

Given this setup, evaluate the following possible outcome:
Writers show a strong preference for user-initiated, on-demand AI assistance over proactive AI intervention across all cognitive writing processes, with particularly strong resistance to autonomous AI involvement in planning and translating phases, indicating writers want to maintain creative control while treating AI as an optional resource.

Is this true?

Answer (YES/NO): NO